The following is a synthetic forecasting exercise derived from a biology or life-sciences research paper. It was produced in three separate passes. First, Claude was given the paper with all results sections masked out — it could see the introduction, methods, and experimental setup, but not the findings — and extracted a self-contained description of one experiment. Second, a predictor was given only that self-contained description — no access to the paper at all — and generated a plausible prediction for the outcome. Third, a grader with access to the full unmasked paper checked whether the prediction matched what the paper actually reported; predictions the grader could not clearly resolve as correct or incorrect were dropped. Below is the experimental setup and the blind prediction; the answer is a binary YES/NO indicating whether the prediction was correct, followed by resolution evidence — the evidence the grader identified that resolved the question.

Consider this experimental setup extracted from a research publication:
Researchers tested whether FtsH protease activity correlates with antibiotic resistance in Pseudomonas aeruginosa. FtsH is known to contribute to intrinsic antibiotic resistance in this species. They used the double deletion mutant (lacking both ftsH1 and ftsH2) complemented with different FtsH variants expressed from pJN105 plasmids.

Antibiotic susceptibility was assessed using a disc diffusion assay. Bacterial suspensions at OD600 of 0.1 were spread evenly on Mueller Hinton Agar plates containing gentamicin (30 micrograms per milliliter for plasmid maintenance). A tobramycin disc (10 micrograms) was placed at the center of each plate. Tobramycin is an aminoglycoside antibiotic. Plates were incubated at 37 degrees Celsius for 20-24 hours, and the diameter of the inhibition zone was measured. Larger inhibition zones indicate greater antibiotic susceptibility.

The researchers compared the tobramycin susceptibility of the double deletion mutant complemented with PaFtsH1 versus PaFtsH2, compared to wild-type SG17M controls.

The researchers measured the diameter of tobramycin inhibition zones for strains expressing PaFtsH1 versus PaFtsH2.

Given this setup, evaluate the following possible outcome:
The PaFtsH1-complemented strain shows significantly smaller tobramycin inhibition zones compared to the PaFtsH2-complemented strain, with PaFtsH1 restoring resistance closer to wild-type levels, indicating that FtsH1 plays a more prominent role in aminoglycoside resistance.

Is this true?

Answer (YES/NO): YES